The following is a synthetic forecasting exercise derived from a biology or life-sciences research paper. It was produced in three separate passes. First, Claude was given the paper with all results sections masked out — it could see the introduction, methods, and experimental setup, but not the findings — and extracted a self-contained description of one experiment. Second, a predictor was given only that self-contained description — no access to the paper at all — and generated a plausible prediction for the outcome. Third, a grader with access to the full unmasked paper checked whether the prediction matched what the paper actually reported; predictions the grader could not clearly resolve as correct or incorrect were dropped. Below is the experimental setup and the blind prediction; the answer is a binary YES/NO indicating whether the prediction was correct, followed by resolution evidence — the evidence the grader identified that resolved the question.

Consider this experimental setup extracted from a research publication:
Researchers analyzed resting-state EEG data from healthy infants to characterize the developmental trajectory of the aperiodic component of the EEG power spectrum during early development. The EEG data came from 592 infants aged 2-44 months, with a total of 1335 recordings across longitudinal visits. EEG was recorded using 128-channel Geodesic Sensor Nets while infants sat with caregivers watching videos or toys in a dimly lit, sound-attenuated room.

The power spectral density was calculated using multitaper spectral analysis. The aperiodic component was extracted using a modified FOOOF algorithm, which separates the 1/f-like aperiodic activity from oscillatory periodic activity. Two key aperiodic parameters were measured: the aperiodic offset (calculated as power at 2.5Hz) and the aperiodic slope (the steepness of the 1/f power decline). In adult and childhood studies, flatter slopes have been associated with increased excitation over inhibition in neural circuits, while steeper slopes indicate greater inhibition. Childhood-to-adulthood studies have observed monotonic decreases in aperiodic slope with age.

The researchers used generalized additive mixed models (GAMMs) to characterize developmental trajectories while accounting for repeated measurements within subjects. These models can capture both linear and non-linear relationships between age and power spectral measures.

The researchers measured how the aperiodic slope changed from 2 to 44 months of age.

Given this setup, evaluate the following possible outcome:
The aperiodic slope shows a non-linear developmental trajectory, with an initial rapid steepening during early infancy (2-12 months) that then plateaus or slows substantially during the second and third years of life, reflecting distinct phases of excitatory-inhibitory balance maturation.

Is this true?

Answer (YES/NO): NO